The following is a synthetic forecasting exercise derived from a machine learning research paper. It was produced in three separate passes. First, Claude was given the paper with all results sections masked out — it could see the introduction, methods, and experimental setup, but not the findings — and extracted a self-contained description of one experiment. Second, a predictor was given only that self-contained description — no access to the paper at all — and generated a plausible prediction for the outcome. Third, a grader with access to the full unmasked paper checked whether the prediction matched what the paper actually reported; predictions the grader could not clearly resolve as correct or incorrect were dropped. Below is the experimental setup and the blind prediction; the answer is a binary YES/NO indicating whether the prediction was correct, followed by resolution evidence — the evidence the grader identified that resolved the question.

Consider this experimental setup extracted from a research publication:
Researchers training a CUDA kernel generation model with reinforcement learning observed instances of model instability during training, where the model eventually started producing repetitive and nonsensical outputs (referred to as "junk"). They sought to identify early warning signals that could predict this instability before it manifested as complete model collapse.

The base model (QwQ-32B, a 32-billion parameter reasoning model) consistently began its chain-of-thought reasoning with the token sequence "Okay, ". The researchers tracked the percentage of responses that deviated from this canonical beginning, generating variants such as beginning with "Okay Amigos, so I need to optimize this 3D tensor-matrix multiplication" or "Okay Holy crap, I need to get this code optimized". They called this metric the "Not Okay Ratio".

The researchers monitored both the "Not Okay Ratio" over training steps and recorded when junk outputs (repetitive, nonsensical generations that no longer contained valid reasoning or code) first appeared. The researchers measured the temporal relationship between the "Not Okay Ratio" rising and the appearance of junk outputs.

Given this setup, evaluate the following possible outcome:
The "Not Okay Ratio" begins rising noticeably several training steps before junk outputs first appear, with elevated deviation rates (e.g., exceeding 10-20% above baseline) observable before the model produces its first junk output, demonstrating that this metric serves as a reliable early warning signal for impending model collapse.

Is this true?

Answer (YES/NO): YES